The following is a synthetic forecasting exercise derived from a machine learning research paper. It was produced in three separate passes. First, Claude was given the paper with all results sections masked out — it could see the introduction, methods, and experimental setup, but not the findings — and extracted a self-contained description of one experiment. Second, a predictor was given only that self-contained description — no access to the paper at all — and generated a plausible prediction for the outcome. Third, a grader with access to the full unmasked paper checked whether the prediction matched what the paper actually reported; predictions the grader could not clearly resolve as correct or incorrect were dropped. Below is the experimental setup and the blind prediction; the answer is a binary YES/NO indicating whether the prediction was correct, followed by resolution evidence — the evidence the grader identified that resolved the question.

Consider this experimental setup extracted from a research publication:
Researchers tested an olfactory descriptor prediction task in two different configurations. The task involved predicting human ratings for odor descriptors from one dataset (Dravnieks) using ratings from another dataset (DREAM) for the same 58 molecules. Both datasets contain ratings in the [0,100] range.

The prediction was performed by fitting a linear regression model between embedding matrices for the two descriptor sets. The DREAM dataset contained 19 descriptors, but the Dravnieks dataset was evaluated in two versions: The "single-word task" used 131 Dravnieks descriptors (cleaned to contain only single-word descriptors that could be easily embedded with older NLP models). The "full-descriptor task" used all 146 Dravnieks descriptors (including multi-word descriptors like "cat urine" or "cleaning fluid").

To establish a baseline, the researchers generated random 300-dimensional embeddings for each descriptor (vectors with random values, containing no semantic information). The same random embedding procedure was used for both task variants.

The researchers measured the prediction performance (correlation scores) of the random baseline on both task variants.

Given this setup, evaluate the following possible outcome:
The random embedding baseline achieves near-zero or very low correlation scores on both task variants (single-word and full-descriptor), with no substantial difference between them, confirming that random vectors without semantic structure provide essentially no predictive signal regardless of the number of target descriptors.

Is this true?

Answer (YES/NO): NO